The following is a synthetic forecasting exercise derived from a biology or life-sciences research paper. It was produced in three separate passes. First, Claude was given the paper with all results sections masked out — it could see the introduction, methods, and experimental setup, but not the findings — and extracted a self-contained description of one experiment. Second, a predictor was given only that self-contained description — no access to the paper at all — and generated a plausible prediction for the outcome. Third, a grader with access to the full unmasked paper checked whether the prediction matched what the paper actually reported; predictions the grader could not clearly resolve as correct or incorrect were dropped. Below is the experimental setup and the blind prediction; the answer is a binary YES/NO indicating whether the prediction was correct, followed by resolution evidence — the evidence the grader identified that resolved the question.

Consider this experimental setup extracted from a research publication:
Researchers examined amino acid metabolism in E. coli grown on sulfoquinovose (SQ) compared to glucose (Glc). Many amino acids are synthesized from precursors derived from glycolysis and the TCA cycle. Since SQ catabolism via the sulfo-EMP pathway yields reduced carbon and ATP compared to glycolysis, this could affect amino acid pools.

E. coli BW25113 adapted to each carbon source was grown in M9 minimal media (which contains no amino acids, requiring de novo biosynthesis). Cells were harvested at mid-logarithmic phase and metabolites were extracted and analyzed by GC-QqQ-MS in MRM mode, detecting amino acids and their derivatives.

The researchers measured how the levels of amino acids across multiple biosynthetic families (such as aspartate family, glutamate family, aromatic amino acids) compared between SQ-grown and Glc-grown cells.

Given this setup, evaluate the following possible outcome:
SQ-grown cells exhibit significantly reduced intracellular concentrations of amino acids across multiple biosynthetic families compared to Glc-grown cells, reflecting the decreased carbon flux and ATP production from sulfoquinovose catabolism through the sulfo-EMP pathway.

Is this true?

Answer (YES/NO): NO